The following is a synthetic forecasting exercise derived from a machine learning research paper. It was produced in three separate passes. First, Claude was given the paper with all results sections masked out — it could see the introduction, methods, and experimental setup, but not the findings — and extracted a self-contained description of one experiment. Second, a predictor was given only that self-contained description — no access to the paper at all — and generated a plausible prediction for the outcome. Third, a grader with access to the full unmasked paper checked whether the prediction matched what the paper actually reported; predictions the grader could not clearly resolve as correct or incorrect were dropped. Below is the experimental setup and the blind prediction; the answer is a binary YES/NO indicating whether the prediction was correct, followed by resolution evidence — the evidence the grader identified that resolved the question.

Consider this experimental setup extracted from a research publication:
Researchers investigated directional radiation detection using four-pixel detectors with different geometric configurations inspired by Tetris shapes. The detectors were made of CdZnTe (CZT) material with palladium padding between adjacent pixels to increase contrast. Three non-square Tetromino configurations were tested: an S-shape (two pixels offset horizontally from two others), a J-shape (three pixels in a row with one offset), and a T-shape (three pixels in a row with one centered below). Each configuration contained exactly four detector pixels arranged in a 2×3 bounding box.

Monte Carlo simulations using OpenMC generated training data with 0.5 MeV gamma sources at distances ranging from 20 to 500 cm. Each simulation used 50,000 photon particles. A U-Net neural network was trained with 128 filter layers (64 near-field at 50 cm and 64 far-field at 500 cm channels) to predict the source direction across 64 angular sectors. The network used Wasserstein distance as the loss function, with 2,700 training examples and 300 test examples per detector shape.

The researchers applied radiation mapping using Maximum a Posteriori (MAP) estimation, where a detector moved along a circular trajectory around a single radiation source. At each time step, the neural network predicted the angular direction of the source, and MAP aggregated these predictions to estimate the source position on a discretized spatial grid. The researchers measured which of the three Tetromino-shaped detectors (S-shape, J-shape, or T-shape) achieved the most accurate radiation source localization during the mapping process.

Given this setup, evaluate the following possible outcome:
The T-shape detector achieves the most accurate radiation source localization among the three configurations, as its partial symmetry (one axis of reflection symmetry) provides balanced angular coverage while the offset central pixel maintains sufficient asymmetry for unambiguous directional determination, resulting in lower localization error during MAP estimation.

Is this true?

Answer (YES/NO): NO